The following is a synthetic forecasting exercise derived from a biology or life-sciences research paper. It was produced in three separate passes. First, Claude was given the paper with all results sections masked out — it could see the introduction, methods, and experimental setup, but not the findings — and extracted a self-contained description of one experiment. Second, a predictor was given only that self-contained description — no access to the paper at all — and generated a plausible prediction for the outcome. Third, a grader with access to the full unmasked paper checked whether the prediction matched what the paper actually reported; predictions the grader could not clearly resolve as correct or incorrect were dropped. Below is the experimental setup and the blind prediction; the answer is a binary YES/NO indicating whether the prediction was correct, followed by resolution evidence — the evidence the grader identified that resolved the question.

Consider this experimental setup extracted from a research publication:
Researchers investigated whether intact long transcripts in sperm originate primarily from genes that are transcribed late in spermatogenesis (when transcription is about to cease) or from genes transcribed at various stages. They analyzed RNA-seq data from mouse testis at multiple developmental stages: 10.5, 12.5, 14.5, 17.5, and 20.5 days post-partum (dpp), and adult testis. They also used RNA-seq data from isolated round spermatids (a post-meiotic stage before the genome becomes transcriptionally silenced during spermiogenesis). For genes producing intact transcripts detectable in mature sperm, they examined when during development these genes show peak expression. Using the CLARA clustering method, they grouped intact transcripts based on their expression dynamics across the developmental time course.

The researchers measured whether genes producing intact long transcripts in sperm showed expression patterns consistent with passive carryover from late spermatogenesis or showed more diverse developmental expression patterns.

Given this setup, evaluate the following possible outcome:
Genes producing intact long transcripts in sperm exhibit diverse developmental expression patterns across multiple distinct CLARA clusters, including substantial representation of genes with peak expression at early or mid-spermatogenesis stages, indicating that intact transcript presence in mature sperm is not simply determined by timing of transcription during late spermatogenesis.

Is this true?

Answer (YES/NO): YES